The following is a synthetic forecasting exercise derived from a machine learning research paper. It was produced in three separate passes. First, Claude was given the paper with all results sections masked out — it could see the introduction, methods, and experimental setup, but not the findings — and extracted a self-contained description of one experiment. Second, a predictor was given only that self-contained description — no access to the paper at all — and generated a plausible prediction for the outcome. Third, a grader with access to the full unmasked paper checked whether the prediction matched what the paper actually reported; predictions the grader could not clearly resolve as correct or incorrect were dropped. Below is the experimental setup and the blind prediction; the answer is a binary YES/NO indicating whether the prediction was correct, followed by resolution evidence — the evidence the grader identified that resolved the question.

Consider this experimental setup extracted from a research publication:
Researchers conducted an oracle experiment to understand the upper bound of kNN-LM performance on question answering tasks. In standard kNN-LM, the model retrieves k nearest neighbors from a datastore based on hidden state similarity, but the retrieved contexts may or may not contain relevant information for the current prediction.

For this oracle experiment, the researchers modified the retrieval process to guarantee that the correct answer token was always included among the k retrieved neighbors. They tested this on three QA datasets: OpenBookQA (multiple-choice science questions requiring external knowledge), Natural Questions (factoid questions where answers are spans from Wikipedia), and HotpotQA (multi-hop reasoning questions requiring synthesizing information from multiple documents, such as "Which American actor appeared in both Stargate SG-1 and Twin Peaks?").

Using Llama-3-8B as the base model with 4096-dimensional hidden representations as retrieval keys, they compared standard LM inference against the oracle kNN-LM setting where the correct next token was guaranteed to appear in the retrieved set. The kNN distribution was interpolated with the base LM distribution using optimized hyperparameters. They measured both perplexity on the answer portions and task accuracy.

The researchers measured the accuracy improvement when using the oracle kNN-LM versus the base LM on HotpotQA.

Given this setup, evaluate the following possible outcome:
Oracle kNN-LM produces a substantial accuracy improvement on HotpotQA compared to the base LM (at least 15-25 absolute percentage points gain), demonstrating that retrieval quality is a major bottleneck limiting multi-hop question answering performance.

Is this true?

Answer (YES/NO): YES